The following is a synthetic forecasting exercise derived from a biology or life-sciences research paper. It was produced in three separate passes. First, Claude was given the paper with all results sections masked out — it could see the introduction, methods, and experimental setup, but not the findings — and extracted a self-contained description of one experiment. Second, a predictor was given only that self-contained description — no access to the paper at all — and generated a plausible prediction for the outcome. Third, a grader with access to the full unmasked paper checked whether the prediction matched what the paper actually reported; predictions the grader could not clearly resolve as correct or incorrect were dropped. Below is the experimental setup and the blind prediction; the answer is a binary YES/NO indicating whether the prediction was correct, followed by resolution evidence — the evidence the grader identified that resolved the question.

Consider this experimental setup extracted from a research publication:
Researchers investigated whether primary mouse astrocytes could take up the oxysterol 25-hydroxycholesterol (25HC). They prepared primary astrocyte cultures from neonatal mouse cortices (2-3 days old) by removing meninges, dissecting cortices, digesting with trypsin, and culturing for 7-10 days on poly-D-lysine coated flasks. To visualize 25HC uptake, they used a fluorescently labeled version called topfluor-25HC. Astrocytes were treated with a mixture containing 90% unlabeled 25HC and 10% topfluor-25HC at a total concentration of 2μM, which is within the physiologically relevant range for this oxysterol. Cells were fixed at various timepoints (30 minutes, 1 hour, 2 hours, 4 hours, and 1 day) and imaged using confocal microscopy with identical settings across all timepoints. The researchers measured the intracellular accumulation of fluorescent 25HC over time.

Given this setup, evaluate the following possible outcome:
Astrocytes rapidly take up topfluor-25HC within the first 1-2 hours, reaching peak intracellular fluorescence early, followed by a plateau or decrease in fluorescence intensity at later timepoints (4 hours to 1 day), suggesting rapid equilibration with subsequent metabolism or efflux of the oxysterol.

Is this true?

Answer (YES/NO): NO